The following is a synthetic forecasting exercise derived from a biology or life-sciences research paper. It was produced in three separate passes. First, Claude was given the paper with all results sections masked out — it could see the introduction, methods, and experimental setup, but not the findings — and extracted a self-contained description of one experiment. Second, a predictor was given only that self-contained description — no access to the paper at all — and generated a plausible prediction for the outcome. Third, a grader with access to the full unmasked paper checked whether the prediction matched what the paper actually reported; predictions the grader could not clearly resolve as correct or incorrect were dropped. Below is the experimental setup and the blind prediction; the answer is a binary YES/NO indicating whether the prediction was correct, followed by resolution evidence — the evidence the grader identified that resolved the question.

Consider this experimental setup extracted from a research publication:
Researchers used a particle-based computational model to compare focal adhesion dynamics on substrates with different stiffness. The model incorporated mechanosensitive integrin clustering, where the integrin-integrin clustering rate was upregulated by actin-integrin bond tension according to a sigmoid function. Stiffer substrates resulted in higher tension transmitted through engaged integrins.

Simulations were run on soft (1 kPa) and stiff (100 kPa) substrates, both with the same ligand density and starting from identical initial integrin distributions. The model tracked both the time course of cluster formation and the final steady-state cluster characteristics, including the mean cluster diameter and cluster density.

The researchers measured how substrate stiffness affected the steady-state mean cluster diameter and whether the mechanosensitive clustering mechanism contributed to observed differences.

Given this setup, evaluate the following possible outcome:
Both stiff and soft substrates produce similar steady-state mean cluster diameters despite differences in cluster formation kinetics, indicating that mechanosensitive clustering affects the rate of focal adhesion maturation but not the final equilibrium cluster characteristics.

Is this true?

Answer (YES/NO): NO